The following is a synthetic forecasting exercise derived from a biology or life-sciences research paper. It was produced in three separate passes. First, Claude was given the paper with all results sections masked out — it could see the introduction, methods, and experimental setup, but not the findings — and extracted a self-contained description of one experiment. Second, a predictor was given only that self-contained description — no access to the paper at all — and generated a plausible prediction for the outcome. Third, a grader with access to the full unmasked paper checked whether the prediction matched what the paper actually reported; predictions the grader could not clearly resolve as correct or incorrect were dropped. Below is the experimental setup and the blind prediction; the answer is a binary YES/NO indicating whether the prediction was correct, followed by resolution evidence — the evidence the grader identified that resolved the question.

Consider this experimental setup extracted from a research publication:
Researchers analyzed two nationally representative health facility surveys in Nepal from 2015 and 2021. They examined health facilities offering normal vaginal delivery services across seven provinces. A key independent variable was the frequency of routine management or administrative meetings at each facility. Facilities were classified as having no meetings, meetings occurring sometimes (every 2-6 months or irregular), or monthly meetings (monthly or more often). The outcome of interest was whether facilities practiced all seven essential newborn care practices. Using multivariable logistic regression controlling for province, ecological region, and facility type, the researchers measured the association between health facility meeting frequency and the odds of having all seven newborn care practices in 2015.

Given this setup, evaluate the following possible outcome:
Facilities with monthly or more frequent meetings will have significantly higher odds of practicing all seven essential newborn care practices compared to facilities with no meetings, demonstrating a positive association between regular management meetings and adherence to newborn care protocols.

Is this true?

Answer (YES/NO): YES